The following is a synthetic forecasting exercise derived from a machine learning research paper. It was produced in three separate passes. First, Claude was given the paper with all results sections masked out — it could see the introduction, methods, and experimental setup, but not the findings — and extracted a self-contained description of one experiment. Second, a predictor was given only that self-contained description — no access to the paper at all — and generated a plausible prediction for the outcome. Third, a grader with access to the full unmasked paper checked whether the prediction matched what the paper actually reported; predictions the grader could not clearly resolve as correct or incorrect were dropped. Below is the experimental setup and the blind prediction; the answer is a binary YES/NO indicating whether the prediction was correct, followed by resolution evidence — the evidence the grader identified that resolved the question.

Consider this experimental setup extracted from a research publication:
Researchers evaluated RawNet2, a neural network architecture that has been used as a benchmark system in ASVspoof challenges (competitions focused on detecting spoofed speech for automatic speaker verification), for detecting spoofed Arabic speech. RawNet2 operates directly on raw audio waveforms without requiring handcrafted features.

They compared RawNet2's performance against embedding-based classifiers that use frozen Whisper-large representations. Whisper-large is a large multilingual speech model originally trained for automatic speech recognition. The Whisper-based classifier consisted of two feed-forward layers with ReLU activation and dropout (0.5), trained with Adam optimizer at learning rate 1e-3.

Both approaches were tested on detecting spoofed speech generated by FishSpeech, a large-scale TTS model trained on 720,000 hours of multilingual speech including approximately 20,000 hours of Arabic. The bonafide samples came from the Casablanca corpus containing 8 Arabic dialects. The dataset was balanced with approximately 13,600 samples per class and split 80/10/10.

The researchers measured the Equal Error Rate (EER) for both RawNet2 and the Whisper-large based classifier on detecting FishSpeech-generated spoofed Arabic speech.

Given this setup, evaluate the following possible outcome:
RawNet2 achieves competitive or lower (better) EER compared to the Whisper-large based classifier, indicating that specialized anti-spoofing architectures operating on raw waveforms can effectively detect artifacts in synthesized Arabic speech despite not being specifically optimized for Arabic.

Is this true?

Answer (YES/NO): NO